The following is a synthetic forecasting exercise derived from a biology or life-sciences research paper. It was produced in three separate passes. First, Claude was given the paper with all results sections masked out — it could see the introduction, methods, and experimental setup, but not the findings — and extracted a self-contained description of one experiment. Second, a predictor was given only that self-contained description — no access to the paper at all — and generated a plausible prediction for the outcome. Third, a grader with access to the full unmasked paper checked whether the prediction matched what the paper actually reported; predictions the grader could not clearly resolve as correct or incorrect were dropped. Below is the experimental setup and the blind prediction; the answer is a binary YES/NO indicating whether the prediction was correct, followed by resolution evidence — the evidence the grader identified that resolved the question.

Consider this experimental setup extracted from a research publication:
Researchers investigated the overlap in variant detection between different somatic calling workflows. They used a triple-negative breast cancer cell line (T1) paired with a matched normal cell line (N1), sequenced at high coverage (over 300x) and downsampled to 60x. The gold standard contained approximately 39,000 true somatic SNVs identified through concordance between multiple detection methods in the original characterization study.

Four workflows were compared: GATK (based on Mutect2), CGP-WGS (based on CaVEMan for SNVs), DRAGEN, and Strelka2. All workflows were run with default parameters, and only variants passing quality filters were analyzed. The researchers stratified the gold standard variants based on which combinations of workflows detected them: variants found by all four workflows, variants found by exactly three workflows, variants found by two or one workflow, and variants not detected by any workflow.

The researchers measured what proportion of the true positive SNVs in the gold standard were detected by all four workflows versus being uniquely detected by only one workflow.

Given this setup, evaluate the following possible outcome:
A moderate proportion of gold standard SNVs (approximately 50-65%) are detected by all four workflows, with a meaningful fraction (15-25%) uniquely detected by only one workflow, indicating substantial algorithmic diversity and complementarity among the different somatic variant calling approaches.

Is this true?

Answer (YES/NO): NO